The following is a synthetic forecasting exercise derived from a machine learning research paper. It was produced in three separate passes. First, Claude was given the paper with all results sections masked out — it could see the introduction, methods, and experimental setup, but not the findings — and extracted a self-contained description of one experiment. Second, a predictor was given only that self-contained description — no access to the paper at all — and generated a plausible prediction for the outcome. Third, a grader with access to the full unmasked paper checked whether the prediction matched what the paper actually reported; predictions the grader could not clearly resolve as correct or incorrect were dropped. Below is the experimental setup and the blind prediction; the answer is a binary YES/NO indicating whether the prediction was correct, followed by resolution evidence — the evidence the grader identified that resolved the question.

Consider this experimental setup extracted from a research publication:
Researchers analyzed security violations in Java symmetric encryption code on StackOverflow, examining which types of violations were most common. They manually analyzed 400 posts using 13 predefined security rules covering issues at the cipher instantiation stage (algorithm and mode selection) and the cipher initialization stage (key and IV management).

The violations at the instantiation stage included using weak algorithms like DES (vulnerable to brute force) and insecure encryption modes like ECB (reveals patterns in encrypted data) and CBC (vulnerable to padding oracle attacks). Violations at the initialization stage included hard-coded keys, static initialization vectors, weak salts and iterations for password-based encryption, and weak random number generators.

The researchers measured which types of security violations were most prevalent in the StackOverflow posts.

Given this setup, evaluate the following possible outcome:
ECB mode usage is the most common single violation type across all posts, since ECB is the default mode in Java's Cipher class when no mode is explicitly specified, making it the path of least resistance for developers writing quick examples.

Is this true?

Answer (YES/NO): NO